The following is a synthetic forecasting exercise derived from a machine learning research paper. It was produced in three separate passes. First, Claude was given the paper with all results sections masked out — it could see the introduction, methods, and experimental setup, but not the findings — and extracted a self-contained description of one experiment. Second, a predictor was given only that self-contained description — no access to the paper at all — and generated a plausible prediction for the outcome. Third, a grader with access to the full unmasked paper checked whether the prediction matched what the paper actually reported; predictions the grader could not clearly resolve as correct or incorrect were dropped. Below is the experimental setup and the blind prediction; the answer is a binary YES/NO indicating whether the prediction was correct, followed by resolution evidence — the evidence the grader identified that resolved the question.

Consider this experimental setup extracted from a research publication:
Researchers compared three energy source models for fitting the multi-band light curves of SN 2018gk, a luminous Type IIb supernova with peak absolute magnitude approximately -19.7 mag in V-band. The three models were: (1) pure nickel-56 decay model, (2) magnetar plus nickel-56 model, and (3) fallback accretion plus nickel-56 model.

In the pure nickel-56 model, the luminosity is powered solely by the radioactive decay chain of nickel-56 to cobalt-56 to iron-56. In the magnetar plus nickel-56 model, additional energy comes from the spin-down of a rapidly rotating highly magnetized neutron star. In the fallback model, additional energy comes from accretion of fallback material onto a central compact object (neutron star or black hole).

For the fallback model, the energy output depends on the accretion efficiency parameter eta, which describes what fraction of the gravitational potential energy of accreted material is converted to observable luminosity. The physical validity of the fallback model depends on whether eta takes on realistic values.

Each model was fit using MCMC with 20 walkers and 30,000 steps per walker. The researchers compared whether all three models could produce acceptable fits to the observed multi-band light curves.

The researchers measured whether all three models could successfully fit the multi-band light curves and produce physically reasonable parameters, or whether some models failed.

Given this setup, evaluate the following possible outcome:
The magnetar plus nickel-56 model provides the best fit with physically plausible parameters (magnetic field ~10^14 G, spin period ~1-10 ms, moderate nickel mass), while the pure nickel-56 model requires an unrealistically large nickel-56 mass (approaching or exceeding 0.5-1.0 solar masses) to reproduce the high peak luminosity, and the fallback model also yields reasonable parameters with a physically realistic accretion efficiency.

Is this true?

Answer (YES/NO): NO